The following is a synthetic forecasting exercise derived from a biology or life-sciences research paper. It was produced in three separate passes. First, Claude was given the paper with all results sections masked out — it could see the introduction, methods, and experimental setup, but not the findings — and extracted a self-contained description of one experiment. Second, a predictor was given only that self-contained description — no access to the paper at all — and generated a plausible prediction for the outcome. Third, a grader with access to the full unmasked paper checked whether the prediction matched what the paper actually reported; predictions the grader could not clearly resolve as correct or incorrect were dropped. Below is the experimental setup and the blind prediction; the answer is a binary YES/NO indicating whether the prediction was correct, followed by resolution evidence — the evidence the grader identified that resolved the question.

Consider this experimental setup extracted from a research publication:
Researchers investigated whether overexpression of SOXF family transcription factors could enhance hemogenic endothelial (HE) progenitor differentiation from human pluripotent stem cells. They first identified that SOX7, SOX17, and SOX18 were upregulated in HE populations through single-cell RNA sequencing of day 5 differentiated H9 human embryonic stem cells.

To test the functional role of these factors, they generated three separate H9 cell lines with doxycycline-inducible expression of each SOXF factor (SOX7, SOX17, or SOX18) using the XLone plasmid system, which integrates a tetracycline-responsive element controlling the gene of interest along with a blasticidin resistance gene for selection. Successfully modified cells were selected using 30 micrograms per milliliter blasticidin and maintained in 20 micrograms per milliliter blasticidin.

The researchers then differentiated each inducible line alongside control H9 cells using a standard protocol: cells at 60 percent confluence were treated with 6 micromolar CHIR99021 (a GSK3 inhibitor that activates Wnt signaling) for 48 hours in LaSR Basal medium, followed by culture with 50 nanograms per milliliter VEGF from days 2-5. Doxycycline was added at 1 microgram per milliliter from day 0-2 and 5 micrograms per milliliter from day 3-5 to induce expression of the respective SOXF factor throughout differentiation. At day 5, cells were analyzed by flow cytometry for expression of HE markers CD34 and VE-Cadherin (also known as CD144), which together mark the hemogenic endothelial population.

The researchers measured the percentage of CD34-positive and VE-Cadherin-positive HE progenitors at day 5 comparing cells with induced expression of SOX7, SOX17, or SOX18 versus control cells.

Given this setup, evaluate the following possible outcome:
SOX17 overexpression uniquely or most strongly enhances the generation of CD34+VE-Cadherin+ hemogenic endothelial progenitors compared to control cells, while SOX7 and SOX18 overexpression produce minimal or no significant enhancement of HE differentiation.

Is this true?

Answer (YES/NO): YES